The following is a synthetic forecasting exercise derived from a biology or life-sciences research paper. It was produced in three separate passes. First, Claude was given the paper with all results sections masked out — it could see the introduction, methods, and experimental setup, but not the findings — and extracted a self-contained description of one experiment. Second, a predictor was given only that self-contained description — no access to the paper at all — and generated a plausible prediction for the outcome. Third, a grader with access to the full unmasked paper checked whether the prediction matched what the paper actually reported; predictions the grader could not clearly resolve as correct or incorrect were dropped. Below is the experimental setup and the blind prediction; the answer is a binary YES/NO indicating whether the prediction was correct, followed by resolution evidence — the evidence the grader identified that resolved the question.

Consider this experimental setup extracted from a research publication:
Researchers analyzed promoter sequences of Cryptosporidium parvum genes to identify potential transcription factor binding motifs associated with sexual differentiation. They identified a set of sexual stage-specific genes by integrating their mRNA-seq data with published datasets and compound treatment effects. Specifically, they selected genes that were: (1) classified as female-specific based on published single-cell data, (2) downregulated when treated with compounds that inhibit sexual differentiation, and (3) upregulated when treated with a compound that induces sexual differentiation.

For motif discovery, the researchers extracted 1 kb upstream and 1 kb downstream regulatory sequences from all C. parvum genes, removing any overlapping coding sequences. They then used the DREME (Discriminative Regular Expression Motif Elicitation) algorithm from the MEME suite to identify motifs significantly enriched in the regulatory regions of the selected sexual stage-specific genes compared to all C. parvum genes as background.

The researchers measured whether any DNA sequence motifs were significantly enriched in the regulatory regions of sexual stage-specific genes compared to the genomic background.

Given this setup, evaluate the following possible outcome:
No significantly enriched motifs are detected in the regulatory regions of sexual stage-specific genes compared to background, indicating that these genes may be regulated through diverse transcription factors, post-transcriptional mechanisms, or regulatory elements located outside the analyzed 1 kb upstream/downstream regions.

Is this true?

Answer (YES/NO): NO